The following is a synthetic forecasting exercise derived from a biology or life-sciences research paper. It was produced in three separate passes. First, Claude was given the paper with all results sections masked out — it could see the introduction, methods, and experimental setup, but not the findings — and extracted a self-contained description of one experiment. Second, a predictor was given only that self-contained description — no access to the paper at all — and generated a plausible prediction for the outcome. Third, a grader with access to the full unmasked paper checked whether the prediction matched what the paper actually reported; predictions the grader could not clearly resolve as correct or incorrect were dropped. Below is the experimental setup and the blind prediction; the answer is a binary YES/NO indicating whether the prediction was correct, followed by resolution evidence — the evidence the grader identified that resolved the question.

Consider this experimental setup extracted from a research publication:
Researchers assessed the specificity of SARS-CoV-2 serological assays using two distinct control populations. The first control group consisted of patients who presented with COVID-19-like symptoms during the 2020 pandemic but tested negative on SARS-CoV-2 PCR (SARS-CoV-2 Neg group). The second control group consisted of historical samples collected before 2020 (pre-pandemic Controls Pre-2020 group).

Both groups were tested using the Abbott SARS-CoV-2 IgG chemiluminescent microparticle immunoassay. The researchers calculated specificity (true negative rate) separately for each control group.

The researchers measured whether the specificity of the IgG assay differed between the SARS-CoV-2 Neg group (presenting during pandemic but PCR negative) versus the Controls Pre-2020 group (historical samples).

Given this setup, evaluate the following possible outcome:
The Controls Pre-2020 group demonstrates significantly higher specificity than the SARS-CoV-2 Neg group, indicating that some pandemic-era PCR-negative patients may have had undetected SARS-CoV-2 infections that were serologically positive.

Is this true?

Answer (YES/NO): YES